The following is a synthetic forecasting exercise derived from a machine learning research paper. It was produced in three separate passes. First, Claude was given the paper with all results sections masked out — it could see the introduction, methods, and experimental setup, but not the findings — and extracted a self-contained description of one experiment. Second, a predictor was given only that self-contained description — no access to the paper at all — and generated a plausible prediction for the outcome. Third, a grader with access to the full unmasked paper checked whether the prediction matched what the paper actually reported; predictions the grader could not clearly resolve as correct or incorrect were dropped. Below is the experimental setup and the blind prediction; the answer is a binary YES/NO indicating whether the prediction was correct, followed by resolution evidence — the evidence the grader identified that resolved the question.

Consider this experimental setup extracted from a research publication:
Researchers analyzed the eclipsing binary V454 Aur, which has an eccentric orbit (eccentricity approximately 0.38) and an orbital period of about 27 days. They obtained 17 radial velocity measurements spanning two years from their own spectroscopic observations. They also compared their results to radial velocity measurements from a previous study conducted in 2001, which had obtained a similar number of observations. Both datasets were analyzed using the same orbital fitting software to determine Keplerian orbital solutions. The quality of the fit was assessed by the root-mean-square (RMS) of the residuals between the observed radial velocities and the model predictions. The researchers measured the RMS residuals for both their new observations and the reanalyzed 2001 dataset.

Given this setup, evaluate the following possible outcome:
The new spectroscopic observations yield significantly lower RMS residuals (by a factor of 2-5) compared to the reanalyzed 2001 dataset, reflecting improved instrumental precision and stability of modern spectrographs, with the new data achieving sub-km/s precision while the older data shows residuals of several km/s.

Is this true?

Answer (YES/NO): NO